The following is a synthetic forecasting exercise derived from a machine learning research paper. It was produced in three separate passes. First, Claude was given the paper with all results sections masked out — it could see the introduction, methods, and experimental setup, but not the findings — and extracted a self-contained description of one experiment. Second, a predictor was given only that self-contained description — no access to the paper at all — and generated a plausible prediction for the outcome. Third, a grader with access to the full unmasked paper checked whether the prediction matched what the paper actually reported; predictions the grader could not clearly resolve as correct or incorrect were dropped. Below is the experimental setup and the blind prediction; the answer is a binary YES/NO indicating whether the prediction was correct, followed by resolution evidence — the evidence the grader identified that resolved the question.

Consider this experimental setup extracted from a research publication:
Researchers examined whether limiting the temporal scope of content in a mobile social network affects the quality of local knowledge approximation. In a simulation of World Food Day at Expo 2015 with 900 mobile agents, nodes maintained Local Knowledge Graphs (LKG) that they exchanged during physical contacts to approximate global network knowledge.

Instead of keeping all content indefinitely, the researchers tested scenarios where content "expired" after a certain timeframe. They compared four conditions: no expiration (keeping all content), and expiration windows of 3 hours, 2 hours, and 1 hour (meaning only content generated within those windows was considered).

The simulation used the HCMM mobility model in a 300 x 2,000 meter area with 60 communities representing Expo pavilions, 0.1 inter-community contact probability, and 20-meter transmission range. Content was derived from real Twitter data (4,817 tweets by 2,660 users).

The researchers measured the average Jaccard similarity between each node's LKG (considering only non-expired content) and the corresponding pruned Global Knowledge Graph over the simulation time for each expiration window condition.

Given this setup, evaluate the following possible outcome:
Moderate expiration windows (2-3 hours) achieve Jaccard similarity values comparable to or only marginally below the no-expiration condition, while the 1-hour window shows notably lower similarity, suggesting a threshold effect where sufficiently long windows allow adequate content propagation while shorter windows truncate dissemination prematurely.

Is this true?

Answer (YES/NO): NO